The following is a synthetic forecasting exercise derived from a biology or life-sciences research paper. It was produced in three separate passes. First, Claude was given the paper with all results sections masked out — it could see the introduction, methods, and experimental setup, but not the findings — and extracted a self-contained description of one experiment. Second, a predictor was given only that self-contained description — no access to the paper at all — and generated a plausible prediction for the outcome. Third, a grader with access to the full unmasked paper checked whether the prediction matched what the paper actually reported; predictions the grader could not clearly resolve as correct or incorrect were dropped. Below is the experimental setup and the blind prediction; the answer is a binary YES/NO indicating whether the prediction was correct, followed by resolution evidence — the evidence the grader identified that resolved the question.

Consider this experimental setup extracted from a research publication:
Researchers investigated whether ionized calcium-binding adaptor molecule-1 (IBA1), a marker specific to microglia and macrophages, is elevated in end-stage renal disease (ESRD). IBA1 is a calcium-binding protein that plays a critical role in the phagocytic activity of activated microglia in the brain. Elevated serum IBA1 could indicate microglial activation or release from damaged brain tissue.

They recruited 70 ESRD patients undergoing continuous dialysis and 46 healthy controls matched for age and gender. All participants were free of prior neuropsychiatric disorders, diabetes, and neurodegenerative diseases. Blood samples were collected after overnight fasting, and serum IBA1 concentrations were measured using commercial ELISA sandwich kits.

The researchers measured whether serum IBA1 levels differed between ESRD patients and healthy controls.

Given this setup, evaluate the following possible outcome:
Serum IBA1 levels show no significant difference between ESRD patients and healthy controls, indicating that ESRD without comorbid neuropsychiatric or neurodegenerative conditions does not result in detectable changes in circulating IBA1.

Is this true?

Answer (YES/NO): YES